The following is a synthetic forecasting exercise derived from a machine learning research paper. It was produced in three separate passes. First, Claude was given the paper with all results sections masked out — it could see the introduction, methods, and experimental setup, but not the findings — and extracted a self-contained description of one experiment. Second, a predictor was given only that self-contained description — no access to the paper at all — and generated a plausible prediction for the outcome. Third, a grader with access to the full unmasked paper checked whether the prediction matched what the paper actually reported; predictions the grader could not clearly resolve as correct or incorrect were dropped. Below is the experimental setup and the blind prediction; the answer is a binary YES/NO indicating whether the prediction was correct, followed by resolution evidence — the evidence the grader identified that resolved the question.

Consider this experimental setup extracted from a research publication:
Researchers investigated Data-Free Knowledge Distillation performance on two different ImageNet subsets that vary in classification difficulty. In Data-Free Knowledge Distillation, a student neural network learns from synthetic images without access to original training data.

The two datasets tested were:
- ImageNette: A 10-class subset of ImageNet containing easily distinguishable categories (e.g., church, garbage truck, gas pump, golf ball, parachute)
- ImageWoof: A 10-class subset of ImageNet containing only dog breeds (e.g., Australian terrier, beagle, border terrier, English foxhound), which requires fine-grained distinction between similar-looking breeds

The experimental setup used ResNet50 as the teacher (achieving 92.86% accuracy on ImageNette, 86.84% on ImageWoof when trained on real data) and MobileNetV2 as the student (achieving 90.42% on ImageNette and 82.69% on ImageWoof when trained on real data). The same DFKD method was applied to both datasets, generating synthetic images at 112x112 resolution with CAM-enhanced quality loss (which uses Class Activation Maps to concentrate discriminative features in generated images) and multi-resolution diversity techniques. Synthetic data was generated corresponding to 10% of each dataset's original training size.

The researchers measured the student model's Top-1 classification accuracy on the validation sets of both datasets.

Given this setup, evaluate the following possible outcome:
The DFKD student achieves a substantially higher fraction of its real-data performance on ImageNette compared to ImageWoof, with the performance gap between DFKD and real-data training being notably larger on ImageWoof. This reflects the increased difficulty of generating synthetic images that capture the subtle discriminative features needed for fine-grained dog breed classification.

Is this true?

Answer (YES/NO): YES